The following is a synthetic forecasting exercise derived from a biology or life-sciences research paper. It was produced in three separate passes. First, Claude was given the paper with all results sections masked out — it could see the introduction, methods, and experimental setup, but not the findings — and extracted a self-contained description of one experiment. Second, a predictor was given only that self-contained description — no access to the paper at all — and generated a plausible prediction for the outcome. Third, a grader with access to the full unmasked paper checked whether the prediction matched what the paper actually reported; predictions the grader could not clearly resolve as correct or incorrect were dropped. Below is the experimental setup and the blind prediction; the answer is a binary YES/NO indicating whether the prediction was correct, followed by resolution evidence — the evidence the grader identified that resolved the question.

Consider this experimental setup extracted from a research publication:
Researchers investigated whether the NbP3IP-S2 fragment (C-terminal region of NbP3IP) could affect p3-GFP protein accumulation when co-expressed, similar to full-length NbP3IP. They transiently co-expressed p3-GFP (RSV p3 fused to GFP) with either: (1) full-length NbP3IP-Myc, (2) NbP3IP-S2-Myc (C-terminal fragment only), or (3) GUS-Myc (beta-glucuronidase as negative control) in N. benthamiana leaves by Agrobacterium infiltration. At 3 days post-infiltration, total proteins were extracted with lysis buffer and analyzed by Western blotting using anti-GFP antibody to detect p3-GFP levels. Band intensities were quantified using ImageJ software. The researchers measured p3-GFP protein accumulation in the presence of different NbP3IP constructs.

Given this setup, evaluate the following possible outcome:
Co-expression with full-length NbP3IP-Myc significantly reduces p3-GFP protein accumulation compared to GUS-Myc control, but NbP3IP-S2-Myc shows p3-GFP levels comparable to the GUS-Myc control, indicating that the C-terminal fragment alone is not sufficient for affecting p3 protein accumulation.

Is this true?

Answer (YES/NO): YES